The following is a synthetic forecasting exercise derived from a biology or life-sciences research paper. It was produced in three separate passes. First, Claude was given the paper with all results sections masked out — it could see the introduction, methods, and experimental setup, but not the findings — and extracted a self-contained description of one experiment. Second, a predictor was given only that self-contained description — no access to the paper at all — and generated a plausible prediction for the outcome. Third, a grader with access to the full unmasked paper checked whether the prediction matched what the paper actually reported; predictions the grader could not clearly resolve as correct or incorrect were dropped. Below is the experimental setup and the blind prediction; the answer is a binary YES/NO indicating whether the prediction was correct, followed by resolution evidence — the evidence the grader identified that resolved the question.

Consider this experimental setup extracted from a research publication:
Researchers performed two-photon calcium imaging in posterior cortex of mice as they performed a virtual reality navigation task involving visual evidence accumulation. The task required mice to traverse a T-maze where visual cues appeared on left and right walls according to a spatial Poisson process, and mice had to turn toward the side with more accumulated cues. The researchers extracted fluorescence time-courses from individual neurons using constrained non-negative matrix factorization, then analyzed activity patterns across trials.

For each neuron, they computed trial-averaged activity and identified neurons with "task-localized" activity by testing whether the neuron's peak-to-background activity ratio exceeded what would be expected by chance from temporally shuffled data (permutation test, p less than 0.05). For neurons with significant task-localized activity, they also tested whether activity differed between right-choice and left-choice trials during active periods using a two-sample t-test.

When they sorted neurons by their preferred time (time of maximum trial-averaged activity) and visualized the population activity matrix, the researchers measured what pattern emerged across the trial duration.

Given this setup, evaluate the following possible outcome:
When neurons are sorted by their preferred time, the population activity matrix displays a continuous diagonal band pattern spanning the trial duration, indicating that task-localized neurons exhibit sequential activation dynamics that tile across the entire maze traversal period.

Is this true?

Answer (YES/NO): YES